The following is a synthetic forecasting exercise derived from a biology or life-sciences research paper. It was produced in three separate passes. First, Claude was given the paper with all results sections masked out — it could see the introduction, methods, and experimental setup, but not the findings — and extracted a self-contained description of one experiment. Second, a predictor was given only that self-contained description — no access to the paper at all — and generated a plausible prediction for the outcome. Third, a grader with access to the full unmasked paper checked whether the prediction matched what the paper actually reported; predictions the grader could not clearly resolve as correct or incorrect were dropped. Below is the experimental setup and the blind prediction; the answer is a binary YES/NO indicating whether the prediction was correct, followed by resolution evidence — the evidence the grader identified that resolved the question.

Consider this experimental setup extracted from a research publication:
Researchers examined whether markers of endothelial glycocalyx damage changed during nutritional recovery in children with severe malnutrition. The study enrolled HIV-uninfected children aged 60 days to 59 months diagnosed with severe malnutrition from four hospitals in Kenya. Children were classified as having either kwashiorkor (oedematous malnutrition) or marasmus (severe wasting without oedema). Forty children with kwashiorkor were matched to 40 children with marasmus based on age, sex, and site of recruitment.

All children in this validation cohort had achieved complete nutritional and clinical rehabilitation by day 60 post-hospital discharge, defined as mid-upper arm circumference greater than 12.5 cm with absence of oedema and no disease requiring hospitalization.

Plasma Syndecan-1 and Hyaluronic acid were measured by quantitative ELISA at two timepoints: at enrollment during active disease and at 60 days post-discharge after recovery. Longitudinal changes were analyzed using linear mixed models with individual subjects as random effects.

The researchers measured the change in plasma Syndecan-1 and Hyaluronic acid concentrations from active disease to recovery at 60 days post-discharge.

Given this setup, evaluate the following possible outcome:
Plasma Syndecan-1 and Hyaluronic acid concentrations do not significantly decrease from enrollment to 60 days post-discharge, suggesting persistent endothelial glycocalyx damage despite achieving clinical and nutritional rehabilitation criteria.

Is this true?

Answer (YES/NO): NO